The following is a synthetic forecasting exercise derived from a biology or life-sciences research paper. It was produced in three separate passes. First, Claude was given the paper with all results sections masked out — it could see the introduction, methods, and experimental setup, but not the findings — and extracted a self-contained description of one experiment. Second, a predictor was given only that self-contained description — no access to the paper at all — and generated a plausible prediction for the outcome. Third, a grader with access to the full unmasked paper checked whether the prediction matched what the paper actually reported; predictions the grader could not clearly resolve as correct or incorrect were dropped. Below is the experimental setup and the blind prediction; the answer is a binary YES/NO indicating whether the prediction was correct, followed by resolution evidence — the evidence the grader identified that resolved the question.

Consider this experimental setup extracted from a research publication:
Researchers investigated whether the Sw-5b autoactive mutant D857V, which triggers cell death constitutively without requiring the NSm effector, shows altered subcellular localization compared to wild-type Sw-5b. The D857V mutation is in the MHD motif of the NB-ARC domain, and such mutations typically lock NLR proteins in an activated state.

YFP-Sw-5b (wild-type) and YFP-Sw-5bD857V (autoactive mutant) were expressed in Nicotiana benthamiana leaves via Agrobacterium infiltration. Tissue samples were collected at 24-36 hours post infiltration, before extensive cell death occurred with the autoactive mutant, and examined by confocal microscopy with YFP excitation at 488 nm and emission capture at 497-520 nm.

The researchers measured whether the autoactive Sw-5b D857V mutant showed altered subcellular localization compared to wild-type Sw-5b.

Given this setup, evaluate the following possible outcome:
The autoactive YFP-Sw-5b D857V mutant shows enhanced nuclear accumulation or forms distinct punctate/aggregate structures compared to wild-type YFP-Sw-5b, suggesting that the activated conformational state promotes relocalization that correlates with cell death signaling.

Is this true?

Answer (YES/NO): NO